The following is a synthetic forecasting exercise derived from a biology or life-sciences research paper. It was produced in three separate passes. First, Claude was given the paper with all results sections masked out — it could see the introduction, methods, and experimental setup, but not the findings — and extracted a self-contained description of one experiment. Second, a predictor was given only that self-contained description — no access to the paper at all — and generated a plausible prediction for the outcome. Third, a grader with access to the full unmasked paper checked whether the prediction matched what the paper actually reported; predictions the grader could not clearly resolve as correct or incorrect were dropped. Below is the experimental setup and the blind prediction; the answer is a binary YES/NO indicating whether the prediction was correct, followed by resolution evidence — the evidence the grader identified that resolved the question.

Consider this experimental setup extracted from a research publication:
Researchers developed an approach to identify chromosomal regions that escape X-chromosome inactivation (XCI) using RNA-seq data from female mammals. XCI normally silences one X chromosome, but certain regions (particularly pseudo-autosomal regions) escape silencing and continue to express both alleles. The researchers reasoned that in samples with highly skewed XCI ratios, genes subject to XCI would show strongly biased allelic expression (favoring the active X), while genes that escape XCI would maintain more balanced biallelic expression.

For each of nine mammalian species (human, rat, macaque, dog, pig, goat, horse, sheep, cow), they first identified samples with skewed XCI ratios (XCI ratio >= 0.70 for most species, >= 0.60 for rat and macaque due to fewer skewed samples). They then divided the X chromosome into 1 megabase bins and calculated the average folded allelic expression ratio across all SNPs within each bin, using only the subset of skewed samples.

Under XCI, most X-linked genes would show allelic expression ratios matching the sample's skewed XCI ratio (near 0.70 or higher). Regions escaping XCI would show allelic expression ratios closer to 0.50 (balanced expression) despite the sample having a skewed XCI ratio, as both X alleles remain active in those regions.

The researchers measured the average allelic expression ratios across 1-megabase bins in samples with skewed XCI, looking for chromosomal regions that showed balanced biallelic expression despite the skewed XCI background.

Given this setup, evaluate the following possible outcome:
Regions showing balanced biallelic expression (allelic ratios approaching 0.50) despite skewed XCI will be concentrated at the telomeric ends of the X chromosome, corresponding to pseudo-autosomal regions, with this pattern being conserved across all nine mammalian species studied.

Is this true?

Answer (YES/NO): NO